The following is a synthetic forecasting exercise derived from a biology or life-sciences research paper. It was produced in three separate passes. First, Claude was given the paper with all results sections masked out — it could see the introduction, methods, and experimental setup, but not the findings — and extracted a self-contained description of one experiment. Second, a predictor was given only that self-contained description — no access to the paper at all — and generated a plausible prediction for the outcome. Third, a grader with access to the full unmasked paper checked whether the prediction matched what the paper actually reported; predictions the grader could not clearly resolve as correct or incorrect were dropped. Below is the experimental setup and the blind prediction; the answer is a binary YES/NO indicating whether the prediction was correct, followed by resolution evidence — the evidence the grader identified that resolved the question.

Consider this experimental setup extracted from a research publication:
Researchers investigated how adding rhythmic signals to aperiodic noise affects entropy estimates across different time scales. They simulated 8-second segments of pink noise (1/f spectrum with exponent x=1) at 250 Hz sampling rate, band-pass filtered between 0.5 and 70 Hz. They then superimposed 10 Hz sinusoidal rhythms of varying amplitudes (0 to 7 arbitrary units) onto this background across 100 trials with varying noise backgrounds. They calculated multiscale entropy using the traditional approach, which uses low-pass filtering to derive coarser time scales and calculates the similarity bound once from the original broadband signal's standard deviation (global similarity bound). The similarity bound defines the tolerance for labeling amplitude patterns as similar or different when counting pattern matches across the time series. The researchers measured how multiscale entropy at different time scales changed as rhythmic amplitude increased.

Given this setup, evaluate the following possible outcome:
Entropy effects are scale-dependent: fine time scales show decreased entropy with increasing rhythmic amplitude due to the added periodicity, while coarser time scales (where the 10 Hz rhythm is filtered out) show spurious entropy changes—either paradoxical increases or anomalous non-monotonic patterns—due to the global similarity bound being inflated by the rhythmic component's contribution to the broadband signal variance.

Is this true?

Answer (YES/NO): NO